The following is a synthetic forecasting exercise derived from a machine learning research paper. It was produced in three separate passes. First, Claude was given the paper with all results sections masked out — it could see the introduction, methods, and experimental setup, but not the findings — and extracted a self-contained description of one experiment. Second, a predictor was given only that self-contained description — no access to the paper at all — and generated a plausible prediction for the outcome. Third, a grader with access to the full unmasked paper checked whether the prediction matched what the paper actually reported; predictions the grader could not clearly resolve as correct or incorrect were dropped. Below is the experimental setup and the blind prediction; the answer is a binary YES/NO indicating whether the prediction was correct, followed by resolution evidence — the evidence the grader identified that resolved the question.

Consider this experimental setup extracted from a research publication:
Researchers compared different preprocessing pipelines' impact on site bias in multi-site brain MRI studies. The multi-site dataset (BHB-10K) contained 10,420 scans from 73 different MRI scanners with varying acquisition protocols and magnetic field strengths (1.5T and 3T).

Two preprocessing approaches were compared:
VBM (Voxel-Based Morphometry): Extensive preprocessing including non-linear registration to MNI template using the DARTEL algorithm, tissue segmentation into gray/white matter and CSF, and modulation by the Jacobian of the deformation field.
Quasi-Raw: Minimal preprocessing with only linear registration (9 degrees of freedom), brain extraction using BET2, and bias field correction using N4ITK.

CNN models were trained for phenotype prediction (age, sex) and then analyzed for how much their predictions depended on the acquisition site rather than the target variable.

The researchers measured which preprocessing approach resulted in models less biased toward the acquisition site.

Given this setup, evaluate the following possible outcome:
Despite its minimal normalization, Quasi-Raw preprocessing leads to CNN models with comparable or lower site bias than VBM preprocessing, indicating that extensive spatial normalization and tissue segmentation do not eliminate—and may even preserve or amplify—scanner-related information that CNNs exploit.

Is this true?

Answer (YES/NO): NO